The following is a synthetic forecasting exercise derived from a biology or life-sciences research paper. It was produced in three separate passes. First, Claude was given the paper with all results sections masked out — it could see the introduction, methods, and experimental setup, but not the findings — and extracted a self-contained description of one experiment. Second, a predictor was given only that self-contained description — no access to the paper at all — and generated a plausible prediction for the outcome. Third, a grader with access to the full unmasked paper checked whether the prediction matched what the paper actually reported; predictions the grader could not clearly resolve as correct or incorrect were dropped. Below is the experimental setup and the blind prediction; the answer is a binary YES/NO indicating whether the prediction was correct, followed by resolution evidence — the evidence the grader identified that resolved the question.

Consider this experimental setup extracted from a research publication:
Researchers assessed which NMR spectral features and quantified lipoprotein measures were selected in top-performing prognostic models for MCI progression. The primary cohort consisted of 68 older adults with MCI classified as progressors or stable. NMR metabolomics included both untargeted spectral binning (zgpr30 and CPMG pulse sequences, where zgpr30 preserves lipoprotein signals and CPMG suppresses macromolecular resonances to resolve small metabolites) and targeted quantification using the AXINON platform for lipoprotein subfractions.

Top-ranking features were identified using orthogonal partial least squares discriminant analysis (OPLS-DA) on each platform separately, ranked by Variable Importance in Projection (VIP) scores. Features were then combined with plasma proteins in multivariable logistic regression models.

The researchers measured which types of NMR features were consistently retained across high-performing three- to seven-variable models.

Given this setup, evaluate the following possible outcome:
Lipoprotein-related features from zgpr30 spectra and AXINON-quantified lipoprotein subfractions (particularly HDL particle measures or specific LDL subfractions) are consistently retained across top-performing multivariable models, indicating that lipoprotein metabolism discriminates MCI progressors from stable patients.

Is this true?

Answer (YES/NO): YES